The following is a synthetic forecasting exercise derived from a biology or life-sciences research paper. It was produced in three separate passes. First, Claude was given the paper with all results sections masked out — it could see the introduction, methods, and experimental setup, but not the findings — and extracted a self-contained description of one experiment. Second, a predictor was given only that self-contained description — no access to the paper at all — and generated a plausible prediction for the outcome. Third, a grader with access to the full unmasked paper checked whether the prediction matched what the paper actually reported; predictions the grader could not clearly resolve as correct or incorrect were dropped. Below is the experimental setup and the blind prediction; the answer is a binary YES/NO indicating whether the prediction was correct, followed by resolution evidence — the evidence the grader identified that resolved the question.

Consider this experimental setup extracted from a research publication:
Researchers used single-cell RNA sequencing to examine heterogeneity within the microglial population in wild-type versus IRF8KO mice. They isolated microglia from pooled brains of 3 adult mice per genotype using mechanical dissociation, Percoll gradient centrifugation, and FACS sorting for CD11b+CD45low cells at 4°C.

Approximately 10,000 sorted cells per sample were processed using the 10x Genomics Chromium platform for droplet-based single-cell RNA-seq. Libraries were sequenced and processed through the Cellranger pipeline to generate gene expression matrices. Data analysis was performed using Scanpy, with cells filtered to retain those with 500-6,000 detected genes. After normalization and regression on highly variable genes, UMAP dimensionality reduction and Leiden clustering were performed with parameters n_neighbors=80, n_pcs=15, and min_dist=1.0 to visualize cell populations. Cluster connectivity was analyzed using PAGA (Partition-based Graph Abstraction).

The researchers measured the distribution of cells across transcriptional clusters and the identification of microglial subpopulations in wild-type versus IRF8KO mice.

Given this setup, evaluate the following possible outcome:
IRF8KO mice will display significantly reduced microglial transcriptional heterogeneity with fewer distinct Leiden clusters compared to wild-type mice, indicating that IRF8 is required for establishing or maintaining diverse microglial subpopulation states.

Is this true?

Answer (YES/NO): NO